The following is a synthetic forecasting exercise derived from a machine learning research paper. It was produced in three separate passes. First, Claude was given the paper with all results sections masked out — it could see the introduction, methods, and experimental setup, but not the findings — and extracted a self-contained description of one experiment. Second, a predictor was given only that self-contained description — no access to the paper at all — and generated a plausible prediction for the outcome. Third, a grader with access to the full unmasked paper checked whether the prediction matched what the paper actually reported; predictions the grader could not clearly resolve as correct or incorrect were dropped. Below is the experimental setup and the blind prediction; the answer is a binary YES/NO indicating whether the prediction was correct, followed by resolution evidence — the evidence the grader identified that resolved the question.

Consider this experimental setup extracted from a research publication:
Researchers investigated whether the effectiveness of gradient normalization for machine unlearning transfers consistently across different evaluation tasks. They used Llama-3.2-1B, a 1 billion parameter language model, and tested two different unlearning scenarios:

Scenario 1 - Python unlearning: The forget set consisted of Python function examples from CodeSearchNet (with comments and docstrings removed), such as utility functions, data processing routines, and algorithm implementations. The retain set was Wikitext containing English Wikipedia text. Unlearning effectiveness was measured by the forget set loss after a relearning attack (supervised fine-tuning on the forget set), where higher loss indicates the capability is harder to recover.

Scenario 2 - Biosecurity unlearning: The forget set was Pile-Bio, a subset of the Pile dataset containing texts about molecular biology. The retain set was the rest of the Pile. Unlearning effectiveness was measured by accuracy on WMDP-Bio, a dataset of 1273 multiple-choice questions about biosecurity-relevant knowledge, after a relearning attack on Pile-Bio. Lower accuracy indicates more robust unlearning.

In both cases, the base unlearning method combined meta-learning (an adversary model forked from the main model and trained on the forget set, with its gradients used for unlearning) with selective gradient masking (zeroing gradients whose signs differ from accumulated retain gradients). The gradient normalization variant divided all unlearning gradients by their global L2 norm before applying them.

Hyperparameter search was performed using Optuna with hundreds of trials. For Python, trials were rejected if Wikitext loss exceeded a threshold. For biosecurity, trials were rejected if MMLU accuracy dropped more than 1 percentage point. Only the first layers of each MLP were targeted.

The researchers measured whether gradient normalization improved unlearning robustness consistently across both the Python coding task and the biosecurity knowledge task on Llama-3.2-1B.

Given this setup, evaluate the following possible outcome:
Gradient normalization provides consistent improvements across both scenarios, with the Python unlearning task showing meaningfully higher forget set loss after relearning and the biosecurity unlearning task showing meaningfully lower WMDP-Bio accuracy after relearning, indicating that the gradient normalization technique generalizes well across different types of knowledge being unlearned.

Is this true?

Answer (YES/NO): NO